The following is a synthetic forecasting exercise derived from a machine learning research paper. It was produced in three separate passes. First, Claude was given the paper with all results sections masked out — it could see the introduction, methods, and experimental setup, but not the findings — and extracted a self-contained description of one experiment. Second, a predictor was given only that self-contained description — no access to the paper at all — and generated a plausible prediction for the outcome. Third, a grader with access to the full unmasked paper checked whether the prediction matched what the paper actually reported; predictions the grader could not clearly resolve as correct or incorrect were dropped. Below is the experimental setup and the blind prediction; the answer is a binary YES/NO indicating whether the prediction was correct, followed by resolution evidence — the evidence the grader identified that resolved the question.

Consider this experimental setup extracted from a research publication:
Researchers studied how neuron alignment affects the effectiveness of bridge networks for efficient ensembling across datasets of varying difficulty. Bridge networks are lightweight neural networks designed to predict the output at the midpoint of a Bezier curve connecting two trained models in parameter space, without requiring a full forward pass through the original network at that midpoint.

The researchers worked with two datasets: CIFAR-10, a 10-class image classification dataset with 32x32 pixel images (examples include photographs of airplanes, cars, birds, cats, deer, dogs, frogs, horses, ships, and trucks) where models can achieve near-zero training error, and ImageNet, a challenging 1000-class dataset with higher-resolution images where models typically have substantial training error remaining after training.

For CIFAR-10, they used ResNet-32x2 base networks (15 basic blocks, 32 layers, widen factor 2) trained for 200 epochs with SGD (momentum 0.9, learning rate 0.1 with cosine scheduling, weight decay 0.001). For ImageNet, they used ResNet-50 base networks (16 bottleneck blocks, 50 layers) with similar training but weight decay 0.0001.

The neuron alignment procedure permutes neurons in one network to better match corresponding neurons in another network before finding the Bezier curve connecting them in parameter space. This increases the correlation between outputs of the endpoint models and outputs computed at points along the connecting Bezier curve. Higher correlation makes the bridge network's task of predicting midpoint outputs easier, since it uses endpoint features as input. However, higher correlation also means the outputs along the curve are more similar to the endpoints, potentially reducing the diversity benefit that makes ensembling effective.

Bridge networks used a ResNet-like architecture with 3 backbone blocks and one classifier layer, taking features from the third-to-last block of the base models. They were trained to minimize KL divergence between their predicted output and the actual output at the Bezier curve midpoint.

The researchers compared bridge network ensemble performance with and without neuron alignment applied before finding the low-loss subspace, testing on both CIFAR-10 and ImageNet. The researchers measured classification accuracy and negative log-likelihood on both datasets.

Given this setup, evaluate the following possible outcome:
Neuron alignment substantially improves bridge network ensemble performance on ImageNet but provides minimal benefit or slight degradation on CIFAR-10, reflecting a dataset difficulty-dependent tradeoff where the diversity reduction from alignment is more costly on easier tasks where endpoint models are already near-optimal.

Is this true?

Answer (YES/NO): NO